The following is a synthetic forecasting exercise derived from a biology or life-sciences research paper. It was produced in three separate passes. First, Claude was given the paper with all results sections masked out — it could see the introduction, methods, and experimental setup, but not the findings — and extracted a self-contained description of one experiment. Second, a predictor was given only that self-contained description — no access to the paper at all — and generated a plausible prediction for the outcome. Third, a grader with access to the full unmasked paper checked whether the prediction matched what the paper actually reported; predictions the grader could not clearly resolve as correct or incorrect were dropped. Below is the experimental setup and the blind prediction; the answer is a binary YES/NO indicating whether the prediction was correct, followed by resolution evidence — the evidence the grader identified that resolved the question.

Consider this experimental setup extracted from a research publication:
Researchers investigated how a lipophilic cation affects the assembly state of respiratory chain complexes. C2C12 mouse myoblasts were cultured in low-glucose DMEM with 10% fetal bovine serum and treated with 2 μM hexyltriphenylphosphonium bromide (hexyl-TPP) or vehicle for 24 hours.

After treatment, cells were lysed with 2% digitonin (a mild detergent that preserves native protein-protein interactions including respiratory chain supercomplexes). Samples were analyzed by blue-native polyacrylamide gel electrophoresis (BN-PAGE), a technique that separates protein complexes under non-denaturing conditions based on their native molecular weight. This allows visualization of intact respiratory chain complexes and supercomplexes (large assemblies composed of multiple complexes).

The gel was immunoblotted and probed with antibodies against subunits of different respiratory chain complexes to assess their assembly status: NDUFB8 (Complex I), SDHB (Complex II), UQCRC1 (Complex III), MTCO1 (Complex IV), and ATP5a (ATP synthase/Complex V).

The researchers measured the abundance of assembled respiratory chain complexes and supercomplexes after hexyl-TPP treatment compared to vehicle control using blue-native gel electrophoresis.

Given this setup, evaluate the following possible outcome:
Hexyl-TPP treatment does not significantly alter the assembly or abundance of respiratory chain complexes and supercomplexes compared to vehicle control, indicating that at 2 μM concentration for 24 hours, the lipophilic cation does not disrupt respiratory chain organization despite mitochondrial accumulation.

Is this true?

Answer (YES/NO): NO